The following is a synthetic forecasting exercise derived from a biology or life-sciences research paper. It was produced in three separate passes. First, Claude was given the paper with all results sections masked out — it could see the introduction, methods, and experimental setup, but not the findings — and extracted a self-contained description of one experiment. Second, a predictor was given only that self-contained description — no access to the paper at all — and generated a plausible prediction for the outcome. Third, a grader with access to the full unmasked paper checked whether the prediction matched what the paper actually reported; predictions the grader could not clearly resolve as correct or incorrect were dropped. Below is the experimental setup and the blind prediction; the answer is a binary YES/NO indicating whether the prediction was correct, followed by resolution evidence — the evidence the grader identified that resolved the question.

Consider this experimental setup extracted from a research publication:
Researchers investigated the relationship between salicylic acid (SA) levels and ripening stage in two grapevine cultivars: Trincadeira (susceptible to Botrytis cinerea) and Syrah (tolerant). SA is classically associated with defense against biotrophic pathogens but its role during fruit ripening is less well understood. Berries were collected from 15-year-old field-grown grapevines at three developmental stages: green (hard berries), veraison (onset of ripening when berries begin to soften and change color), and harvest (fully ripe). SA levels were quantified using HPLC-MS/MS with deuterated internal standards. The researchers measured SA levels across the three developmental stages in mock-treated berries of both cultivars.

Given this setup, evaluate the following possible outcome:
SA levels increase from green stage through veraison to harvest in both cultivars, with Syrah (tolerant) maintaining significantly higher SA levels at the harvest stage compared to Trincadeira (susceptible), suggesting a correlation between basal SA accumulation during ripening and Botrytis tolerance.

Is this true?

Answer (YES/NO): NO